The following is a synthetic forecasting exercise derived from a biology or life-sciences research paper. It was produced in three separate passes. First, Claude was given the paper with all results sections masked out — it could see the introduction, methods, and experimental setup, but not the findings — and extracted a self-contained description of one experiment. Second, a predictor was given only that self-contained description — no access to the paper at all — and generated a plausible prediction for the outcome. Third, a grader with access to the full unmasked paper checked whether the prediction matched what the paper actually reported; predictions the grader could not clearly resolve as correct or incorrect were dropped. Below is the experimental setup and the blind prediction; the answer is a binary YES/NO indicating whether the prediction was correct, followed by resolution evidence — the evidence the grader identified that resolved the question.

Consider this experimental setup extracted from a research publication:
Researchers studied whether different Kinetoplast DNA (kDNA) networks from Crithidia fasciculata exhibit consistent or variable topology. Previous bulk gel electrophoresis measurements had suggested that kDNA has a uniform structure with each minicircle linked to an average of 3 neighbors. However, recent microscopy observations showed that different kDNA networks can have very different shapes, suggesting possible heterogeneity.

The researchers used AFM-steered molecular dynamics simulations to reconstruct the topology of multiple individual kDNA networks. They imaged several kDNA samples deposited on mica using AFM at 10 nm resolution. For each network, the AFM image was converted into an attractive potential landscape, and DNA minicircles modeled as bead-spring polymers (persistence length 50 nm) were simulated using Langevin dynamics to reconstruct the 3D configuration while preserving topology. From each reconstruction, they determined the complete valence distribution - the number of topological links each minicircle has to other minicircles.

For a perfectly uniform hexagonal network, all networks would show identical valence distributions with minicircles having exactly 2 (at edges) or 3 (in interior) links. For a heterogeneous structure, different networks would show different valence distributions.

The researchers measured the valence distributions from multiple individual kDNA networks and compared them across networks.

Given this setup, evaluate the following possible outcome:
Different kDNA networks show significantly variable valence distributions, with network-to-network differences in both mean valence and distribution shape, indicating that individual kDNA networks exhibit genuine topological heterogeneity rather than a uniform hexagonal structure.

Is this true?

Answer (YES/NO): YES